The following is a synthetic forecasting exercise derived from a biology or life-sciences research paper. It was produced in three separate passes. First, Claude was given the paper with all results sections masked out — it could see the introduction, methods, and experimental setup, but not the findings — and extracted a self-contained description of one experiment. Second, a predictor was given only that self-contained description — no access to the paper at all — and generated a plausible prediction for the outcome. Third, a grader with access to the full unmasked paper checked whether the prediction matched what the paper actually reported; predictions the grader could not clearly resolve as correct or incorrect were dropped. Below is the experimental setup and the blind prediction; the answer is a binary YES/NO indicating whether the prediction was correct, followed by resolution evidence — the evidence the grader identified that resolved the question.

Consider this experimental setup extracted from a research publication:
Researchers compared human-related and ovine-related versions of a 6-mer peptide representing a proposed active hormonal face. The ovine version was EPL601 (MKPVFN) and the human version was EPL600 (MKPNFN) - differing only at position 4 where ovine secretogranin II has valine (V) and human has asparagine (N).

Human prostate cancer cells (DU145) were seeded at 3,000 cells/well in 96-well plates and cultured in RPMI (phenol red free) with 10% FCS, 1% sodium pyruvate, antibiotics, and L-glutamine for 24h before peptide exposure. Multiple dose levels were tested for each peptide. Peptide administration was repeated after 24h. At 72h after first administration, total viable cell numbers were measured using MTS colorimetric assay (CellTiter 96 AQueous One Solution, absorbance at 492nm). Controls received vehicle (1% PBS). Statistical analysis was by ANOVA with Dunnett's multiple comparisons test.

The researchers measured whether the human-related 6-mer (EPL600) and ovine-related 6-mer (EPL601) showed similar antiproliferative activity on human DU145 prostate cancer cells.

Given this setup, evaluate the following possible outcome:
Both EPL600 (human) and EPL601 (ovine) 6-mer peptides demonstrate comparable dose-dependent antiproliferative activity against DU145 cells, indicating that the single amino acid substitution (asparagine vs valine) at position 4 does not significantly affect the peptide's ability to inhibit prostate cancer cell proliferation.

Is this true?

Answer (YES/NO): YES